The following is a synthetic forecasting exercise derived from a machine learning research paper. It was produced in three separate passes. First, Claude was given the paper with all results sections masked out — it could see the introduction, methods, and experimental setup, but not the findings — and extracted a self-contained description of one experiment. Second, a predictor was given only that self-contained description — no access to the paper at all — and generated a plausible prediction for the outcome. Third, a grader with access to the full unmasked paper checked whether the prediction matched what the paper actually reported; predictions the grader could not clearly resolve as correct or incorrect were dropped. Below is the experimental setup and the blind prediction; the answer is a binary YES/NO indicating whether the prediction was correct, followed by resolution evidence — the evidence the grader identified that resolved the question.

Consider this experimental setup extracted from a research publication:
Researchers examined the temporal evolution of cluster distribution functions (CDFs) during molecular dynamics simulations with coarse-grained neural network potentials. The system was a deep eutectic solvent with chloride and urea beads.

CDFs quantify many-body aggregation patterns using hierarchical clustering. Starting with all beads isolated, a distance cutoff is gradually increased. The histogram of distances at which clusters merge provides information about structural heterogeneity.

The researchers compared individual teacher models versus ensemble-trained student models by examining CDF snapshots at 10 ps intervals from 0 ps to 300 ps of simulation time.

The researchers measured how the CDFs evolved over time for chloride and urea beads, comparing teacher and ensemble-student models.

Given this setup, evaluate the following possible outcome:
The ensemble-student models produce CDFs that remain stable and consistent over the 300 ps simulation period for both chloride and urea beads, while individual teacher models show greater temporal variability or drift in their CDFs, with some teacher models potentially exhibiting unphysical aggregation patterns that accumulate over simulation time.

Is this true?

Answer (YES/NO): NO